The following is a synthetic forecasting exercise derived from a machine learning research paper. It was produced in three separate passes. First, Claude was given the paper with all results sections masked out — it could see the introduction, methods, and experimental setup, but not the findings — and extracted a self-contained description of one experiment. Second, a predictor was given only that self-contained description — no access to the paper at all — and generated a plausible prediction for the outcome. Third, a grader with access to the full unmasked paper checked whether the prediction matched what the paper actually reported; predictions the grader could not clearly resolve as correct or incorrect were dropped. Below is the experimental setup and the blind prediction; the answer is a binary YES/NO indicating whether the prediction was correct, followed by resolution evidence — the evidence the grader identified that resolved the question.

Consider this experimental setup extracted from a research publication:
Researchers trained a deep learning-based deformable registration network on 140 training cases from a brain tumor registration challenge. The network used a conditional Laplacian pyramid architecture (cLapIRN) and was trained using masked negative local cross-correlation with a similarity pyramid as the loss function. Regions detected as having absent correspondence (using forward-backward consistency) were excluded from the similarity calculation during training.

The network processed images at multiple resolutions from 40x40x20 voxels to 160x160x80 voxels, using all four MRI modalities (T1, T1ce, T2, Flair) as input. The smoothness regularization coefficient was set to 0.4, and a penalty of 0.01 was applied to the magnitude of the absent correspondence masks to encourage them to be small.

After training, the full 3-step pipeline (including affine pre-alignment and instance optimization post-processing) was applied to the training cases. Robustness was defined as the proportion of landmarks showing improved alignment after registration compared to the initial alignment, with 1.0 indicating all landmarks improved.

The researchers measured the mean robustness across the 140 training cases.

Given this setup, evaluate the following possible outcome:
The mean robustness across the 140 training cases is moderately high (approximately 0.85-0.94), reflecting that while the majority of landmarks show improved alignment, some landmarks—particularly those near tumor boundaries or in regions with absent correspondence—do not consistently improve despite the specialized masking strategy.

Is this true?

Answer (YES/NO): NO